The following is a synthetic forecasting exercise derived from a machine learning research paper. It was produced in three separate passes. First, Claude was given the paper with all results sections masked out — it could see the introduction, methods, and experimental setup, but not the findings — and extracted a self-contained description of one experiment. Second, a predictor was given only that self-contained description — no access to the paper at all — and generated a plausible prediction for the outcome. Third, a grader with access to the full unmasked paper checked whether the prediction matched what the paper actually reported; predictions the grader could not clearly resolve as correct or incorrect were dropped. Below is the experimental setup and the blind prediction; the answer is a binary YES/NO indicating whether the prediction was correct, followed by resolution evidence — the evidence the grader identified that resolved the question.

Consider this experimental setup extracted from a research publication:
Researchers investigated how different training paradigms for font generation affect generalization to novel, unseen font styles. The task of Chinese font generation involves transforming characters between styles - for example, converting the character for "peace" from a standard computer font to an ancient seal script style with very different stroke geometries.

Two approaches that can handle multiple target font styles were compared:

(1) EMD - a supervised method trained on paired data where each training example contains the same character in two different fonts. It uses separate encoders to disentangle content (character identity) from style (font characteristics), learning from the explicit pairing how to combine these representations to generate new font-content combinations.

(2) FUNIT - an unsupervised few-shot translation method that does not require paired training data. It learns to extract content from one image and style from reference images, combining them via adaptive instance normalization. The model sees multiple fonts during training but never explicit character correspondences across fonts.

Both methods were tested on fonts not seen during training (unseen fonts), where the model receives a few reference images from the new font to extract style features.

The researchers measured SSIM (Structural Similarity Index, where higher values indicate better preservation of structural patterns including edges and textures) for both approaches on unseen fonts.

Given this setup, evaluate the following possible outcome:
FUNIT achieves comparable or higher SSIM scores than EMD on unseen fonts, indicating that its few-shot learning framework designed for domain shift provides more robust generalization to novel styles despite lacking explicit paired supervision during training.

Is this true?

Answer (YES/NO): NO